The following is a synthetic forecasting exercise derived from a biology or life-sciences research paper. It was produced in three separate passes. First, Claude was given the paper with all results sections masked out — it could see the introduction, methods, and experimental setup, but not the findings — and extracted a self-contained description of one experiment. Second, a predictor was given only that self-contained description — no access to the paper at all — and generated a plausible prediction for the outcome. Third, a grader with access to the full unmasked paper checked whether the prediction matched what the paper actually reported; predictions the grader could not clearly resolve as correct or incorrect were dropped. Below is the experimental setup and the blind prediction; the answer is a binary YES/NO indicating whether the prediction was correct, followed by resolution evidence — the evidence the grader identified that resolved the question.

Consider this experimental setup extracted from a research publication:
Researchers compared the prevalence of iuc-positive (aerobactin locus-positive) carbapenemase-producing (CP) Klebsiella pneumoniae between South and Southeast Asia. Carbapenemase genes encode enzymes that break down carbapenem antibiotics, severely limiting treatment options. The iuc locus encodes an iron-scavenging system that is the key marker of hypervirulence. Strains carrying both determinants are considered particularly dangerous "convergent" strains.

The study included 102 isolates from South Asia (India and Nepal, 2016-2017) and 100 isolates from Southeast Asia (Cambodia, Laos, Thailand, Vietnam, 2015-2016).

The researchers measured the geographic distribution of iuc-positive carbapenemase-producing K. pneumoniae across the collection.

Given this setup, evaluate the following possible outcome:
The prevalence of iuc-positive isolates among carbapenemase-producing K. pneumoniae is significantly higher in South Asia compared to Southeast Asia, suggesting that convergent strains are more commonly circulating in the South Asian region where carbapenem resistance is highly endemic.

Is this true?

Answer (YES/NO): YES